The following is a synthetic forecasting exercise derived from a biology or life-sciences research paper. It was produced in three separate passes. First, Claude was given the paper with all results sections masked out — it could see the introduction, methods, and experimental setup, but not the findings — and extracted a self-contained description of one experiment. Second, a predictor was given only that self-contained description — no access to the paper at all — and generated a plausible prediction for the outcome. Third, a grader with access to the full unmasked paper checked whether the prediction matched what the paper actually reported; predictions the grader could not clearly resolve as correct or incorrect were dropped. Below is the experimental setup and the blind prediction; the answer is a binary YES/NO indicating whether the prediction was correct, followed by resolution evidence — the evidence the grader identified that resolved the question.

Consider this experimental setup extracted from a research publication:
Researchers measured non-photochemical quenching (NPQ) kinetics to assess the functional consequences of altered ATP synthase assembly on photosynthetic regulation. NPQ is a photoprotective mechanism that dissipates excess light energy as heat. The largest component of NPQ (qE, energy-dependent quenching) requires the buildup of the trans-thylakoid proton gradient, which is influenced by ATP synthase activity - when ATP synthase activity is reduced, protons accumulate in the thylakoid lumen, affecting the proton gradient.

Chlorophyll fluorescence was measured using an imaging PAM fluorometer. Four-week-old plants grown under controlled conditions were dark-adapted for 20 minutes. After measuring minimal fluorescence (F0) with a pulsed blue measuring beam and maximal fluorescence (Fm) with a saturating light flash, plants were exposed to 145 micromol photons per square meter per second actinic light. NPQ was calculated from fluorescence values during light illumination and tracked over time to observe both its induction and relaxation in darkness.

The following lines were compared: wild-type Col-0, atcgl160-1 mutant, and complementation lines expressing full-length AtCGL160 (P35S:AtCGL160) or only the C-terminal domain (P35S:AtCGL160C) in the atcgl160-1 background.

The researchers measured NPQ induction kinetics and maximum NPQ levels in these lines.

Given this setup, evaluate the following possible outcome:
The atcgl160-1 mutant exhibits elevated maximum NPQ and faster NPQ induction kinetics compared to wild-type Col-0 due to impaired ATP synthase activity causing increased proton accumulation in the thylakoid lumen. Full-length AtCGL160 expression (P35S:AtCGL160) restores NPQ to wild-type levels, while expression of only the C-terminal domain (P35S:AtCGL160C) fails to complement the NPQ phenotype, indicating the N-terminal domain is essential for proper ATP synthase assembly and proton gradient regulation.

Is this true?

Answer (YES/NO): NO